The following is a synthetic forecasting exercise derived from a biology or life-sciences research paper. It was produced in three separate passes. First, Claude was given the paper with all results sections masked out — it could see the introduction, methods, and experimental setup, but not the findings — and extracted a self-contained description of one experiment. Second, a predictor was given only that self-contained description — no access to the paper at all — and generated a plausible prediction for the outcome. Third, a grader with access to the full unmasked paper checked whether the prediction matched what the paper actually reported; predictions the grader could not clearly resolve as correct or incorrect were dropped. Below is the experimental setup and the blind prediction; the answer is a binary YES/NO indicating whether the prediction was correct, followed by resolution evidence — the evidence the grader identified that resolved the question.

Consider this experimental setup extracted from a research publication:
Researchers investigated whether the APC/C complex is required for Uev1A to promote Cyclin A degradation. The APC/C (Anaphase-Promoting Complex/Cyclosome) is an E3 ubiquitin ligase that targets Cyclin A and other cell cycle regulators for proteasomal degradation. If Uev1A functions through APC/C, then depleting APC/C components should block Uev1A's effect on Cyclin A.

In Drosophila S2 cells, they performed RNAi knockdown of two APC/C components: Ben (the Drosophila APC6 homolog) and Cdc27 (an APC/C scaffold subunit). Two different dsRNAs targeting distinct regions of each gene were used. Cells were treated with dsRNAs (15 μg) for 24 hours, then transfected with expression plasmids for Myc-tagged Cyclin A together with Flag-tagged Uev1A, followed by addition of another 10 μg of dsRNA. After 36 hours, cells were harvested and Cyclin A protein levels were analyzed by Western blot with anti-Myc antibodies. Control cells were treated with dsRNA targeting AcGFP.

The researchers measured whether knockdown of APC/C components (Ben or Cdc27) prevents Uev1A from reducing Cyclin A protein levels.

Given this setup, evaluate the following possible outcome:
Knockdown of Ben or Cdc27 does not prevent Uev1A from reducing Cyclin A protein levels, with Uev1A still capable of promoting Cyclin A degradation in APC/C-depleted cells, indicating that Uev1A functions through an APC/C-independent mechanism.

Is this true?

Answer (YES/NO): NO